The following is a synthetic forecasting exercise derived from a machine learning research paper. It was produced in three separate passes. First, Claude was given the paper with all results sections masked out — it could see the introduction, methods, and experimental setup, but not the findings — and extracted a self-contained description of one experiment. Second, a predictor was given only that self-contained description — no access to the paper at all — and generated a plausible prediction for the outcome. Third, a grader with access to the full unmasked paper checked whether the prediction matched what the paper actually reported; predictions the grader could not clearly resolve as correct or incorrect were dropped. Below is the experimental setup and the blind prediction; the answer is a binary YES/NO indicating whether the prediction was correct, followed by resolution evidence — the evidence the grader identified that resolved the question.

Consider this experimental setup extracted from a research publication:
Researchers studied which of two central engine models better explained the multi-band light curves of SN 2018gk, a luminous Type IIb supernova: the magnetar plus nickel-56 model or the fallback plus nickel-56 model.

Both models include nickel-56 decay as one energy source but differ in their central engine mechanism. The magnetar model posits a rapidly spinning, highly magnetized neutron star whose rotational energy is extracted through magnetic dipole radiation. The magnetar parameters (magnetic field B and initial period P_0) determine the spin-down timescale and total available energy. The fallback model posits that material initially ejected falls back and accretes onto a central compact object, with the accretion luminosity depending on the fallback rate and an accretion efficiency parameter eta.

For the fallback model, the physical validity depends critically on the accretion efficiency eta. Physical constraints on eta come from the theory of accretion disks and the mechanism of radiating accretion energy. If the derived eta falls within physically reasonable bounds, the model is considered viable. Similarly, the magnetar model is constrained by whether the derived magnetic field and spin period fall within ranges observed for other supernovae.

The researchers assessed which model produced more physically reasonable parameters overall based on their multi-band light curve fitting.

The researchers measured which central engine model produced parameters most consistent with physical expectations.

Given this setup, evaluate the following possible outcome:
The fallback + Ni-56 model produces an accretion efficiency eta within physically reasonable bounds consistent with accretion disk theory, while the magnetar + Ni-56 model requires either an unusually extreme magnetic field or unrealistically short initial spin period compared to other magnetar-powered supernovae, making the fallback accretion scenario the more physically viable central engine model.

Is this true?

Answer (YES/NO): NO